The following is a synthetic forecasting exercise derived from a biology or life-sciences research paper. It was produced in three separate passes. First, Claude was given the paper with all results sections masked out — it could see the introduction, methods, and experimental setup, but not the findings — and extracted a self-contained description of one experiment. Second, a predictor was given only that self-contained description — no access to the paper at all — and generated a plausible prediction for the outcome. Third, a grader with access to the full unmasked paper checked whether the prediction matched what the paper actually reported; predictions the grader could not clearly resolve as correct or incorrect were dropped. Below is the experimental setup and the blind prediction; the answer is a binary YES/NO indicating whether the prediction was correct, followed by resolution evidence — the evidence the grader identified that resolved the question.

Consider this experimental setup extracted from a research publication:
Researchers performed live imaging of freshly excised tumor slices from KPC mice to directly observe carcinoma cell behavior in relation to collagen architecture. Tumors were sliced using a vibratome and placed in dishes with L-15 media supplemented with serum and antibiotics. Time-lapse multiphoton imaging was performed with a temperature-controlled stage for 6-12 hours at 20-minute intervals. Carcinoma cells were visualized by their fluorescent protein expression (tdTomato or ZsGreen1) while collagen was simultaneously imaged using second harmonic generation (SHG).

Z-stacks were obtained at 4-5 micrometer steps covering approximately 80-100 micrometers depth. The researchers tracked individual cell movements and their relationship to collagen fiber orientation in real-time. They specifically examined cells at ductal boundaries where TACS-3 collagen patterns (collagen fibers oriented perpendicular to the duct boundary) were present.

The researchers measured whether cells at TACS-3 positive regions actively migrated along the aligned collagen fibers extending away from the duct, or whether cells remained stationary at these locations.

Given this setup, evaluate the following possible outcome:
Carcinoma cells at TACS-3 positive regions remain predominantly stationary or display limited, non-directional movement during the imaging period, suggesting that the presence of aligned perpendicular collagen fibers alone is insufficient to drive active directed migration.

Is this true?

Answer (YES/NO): NO